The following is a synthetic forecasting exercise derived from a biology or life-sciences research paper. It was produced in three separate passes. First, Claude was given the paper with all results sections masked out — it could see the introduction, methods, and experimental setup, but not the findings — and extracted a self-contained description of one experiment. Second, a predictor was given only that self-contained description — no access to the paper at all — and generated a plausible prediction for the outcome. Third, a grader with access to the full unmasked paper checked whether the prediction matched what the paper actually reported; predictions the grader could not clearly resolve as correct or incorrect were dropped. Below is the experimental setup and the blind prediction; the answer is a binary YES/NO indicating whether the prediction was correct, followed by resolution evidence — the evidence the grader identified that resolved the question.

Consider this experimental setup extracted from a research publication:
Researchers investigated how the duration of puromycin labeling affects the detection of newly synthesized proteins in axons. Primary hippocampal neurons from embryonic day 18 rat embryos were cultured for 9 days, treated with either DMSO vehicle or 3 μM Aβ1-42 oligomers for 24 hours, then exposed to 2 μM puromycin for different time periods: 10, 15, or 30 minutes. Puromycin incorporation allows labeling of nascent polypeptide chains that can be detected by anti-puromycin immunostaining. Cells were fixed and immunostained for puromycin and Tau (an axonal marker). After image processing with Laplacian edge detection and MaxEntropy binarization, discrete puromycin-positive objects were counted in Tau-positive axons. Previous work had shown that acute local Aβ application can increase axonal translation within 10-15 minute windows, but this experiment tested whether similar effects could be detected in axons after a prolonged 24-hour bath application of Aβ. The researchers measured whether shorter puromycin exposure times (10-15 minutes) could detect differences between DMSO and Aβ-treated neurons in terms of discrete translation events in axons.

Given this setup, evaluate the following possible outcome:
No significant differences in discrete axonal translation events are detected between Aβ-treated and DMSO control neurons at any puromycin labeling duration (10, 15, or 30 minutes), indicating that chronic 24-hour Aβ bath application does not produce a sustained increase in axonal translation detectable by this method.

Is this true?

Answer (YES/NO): NO